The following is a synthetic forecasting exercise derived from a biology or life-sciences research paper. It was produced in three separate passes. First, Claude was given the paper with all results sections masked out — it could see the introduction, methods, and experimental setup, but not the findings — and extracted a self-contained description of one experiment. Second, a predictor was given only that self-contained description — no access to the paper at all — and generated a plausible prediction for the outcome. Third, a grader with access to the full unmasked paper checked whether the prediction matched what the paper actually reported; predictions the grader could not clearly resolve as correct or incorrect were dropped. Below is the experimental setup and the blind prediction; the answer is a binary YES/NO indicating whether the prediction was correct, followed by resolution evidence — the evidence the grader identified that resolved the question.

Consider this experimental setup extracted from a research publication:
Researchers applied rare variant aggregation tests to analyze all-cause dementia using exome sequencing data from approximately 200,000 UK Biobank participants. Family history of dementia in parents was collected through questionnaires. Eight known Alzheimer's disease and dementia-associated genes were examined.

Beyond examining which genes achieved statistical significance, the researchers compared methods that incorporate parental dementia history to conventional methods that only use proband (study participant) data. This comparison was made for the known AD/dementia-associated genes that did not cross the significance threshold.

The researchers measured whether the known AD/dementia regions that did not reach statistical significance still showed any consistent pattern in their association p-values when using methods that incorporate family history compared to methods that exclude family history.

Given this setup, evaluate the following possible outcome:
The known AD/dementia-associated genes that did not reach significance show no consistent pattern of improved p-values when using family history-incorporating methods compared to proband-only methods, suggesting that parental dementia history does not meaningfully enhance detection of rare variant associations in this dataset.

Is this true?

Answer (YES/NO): NO